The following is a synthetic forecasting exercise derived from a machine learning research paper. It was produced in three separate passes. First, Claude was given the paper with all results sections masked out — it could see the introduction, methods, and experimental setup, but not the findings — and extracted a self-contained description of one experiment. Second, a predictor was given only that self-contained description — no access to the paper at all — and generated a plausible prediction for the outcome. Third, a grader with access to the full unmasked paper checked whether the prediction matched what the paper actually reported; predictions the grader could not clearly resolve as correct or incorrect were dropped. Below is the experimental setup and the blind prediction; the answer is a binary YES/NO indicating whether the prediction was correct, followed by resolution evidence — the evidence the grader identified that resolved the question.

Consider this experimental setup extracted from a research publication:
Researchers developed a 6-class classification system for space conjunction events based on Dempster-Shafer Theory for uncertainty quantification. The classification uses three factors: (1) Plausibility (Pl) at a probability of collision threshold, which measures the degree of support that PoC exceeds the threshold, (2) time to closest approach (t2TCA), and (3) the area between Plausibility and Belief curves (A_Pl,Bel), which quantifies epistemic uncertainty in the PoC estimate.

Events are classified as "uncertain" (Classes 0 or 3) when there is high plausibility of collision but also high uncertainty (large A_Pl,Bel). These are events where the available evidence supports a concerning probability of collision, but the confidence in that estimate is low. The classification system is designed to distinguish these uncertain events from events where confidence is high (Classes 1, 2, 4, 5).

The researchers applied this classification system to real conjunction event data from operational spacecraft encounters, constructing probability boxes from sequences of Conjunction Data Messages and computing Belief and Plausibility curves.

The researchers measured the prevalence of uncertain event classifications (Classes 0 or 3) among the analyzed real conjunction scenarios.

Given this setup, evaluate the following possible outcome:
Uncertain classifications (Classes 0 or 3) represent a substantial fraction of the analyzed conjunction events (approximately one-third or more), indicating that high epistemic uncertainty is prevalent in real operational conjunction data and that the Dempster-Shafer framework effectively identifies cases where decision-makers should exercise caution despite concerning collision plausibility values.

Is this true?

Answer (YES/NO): NO